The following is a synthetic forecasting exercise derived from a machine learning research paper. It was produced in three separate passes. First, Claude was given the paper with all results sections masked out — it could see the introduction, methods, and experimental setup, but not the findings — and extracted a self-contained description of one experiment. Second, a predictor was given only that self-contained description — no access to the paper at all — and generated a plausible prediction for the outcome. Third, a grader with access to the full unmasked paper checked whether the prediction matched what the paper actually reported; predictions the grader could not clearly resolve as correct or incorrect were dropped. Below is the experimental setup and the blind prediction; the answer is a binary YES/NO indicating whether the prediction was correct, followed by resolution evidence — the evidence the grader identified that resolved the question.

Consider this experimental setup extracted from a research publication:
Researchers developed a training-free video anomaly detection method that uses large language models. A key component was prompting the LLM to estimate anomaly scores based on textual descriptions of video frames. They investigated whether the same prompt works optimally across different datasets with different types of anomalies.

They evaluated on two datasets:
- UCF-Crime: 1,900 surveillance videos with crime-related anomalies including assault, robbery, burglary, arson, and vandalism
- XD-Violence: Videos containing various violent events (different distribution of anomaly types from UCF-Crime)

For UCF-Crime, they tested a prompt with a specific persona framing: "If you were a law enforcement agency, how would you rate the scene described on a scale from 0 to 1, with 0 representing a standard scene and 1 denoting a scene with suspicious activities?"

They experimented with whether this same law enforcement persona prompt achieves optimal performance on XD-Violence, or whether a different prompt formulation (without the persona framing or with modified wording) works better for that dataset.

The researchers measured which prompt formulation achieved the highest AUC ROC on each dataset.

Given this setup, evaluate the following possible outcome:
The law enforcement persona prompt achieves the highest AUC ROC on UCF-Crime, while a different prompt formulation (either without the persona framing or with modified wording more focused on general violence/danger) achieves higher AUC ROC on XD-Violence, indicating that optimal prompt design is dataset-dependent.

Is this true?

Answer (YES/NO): YES